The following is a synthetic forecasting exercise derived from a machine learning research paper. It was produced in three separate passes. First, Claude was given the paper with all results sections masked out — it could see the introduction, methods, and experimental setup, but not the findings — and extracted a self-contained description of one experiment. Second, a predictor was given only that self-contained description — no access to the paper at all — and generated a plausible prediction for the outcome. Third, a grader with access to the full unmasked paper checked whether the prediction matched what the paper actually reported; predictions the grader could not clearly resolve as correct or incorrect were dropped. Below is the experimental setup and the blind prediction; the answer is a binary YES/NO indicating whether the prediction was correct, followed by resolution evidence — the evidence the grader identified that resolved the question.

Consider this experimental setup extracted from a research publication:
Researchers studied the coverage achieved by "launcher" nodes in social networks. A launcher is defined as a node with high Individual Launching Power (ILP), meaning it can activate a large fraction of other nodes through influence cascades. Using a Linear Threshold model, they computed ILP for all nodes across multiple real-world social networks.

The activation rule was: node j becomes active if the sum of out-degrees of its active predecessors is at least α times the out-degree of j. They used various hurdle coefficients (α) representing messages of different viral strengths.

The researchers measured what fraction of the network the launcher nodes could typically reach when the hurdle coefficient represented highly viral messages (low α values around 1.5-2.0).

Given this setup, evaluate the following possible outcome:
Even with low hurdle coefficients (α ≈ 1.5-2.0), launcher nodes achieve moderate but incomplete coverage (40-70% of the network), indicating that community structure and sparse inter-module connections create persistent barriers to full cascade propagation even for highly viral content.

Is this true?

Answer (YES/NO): NO